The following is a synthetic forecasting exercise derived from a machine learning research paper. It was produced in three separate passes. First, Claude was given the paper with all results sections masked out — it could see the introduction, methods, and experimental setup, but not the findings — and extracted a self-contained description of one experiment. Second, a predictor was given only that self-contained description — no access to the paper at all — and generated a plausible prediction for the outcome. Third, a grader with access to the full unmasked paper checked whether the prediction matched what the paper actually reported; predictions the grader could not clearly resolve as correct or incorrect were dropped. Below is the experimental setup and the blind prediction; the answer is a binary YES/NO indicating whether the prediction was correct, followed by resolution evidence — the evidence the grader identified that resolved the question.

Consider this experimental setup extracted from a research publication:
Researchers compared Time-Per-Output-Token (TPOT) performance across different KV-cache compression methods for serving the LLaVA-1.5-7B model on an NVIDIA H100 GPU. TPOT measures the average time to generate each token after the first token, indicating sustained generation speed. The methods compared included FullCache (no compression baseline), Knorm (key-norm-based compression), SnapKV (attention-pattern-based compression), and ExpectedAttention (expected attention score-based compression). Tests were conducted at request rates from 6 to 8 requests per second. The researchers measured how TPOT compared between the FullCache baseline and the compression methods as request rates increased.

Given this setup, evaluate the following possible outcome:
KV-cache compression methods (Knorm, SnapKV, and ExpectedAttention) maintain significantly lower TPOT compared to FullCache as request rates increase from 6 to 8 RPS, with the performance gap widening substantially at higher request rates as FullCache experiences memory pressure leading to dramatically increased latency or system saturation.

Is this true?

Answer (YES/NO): NO